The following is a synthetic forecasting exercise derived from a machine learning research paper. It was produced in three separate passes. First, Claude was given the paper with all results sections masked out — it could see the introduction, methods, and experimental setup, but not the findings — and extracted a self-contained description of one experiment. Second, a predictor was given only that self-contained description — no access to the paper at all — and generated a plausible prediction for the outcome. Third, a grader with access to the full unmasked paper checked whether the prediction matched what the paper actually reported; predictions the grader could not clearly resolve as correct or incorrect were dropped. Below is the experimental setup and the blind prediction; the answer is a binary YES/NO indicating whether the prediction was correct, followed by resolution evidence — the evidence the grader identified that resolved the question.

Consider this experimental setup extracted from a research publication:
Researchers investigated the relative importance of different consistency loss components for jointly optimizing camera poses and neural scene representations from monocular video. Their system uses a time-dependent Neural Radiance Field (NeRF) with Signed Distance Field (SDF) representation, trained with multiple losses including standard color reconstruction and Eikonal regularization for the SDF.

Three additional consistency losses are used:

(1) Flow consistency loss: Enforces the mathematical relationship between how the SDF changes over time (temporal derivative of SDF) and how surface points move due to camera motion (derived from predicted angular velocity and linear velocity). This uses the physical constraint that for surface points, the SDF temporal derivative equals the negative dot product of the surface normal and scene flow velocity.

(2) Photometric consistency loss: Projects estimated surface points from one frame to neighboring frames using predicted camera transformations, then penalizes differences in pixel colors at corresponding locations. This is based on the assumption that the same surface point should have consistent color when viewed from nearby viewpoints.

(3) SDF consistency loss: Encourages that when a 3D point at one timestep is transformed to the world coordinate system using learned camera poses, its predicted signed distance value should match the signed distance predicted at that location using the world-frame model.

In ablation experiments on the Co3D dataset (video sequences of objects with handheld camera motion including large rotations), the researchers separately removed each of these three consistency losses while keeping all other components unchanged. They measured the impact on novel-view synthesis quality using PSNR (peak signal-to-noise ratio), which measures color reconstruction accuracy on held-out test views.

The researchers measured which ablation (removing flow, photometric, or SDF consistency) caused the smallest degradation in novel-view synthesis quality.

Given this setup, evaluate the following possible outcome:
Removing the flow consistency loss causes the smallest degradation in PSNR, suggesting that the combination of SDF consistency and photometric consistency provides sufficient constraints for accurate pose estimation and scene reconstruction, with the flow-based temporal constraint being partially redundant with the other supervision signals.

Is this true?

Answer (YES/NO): NO